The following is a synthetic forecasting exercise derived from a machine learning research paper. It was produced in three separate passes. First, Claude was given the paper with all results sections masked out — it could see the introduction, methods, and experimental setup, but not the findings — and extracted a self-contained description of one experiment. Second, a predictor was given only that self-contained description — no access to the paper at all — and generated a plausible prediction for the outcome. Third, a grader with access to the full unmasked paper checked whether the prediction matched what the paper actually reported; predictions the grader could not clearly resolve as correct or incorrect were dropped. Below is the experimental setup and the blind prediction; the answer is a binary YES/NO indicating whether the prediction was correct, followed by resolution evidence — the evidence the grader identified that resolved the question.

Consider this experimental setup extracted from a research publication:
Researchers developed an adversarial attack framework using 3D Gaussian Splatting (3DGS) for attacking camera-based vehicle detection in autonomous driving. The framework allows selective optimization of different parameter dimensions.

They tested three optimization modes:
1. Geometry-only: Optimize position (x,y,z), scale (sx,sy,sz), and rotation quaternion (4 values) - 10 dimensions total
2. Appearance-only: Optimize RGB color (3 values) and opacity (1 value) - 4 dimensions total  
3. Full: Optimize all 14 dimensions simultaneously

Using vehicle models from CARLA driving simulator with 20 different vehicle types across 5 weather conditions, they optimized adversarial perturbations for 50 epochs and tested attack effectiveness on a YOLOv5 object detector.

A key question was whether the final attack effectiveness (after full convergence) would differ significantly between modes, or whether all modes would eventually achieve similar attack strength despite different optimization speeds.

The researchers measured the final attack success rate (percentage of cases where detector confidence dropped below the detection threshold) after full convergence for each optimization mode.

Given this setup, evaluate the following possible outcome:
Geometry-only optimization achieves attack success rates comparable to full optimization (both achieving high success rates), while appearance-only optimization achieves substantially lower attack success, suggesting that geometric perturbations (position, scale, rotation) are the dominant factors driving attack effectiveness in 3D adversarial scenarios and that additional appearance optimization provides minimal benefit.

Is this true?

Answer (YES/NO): NO